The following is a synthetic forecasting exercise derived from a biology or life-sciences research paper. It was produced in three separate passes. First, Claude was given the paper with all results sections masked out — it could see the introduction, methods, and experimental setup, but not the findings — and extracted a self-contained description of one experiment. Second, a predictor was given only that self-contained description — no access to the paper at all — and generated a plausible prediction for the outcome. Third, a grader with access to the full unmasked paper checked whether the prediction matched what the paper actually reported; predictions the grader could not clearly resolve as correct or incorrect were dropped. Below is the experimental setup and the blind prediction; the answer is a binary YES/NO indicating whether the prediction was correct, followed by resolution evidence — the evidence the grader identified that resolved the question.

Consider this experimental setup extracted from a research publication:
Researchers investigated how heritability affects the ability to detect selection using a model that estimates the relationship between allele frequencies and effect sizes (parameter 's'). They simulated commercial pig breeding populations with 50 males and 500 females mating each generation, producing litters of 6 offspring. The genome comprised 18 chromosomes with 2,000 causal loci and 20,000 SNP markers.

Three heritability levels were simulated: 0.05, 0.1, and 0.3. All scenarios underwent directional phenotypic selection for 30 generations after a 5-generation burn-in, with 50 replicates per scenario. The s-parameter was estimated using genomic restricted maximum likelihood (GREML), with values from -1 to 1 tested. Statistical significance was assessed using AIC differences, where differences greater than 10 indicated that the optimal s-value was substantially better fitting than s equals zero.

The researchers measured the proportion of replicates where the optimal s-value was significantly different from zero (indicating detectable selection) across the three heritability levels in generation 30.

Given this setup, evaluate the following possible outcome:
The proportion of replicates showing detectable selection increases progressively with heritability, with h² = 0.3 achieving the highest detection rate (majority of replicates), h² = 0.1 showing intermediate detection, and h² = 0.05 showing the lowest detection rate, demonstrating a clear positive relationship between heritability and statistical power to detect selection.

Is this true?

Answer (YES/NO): NO